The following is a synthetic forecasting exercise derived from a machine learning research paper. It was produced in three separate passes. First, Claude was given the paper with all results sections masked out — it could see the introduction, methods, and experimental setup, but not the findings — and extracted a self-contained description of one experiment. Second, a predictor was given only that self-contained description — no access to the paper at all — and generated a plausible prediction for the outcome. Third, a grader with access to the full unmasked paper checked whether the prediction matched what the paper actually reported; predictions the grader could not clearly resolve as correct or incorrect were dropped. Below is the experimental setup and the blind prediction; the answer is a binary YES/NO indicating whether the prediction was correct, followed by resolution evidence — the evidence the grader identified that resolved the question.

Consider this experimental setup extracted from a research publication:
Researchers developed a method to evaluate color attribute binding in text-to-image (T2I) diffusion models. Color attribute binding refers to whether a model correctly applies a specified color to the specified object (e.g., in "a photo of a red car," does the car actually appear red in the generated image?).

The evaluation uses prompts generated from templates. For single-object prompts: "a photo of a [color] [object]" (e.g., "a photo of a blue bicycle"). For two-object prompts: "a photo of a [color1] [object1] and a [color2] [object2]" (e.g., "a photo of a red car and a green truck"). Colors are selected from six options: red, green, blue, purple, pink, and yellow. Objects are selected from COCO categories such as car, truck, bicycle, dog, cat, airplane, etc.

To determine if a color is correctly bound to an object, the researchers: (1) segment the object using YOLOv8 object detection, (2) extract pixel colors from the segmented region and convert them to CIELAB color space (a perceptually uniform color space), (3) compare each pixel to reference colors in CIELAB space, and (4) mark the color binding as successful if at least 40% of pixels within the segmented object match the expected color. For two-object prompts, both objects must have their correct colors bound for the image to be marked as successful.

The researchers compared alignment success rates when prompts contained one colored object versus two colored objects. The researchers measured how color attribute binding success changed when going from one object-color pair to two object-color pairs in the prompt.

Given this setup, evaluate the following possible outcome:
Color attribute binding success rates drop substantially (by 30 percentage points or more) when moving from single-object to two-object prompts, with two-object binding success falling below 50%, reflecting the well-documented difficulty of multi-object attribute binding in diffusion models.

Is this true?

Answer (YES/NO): NO